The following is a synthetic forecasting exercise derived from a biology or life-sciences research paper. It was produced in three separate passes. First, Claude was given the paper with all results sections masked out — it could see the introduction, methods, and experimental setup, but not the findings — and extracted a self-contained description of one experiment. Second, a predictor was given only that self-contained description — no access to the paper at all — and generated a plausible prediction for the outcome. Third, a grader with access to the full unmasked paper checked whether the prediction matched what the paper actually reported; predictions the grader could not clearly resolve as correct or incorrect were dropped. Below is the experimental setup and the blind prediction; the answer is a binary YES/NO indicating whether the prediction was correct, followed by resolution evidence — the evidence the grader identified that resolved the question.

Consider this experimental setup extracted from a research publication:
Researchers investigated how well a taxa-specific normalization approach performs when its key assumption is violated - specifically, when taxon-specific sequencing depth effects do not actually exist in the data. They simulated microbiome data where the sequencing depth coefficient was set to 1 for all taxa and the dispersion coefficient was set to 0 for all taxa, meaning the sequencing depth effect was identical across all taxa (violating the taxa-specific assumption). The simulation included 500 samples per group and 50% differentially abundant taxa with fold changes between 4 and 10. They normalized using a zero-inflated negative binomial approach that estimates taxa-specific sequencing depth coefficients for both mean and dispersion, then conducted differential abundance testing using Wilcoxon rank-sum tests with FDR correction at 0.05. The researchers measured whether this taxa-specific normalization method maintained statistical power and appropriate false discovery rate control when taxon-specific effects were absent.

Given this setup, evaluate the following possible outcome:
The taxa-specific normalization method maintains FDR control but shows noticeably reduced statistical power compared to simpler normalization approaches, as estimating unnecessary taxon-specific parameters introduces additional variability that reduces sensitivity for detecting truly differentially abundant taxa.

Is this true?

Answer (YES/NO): NO